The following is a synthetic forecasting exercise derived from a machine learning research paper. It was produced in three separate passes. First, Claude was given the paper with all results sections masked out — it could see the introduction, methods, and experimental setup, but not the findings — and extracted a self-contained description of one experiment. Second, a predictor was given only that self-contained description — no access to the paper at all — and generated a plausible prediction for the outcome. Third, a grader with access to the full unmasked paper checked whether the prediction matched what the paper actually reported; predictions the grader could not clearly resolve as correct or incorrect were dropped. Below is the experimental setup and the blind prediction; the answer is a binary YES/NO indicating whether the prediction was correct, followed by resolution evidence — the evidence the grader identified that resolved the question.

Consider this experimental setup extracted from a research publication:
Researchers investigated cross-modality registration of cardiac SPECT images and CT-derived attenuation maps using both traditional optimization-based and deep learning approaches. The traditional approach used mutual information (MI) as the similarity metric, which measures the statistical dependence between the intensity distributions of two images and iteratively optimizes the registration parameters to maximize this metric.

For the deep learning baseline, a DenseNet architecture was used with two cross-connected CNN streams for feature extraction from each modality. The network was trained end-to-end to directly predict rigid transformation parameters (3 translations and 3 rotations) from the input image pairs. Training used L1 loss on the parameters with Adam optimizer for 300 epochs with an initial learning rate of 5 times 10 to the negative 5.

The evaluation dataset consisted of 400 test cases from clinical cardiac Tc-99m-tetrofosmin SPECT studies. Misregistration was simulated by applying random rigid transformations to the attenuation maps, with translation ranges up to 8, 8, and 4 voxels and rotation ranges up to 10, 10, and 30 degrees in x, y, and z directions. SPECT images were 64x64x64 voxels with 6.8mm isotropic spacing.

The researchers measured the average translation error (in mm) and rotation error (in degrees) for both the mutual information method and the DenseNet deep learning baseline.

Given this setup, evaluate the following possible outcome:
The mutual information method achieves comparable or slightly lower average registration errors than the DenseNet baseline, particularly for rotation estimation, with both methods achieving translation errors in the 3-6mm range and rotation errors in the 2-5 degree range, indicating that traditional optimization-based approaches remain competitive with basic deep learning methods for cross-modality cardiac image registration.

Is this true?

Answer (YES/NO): NO